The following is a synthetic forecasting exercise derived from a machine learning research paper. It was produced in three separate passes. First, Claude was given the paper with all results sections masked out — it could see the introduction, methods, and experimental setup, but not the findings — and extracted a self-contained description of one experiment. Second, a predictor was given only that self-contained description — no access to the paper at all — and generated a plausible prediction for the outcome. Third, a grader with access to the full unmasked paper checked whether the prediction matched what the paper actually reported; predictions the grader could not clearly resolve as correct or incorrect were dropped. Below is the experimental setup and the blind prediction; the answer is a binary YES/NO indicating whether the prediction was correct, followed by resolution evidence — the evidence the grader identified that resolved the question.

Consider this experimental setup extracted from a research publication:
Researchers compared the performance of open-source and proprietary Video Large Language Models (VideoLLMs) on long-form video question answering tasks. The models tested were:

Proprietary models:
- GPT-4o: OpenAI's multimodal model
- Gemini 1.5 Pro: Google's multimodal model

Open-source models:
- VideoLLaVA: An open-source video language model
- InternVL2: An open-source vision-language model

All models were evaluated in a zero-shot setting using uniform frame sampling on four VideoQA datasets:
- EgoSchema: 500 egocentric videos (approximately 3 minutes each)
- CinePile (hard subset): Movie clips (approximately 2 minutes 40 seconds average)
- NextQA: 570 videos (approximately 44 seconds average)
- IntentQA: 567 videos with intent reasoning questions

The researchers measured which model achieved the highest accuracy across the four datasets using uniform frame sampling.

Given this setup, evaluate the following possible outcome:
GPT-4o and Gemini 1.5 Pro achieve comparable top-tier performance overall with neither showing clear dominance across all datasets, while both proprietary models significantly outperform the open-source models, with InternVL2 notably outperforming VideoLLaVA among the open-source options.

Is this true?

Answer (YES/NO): NO